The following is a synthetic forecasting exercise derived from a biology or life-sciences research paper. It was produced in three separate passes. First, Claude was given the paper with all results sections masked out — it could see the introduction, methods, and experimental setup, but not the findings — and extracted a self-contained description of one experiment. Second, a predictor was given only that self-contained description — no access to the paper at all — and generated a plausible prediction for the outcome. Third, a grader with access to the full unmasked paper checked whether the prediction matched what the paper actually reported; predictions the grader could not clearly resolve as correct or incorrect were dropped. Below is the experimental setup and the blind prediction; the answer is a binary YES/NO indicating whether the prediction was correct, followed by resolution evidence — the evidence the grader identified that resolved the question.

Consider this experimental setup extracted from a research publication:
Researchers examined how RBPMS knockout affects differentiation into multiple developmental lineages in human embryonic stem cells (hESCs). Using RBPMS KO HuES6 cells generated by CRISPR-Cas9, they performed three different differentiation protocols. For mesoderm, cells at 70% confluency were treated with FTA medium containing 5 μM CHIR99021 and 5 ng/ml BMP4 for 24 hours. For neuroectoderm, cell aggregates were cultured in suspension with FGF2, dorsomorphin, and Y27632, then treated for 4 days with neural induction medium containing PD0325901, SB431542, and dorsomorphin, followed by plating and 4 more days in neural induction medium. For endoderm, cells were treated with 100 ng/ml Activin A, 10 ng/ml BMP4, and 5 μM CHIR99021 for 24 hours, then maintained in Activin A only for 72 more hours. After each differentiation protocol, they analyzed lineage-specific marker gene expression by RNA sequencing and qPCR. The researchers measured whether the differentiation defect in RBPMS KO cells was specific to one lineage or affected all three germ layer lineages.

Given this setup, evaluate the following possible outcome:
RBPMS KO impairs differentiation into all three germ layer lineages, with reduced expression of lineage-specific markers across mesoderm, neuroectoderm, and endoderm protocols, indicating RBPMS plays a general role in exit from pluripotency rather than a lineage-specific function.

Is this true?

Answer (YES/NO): NO